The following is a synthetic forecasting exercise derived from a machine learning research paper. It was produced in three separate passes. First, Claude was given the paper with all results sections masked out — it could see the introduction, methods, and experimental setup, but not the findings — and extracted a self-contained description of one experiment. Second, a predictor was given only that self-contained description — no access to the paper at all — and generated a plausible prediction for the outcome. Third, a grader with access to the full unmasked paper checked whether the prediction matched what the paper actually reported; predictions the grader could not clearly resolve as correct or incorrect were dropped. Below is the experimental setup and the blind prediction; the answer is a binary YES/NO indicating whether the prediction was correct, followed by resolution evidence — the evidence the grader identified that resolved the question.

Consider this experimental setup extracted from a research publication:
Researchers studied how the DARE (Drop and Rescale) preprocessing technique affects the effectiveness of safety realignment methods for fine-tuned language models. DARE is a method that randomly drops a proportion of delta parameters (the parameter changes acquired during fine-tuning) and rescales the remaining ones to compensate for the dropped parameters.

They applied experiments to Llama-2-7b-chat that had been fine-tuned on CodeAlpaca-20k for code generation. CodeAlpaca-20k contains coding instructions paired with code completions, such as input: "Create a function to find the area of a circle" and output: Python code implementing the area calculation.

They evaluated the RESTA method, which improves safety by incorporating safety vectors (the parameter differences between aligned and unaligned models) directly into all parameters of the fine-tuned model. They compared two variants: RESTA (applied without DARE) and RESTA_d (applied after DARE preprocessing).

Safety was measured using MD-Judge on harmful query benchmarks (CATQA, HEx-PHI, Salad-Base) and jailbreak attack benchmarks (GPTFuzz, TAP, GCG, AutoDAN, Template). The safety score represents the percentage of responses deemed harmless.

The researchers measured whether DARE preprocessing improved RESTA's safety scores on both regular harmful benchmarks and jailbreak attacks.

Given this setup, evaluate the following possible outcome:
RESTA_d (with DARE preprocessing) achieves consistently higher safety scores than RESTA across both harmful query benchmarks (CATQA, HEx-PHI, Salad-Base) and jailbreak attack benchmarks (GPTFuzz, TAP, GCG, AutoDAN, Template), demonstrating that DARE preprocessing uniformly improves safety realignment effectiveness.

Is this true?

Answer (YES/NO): NO